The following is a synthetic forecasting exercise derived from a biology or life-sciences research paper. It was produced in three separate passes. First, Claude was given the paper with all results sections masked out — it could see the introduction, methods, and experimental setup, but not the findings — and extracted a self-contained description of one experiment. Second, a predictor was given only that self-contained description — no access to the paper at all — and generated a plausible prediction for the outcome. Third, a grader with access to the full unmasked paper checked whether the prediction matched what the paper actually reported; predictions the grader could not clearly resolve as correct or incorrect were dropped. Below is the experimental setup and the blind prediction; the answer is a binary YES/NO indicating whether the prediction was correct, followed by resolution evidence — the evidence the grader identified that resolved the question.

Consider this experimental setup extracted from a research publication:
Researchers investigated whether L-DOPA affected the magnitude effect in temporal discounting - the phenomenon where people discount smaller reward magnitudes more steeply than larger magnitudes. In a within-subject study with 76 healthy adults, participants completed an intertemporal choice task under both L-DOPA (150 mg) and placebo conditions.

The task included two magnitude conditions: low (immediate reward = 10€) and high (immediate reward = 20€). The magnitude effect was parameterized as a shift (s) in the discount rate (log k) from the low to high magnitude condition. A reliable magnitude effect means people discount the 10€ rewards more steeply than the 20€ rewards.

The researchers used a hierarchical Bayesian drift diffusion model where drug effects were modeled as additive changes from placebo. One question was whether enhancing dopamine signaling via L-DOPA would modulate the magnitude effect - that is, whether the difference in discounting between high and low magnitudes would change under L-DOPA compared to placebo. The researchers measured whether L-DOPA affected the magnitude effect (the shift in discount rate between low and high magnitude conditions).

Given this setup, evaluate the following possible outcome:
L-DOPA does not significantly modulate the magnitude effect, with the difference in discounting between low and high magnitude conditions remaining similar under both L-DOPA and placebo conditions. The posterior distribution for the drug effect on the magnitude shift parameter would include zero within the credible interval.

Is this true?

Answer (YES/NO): YES